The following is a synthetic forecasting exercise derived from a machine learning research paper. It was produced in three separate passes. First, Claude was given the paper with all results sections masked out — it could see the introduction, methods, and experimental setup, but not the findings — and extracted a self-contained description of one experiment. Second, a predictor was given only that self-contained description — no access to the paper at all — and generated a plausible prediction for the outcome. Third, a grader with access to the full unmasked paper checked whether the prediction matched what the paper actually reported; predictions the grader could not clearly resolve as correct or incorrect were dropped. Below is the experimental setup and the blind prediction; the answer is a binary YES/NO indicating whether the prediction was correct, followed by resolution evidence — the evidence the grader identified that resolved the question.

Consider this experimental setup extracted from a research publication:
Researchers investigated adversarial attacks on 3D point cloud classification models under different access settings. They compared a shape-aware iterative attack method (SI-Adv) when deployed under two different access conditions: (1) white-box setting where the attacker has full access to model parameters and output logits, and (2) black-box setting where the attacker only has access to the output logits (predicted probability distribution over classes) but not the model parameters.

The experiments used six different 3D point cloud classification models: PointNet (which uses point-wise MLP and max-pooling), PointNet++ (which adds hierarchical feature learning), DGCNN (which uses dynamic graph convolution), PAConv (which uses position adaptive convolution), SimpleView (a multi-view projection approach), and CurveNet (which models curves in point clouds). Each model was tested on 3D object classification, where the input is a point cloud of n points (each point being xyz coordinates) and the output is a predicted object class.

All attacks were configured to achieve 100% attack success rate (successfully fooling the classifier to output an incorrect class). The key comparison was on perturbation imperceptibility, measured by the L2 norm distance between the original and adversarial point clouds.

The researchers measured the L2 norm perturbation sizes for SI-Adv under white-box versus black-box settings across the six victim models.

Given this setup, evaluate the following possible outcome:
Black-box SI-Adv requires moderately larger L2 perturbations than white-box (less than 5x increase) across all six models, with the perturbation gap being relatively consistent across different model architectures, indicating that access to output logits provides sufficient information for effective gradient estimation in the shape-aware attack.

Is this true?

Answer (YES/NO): NO